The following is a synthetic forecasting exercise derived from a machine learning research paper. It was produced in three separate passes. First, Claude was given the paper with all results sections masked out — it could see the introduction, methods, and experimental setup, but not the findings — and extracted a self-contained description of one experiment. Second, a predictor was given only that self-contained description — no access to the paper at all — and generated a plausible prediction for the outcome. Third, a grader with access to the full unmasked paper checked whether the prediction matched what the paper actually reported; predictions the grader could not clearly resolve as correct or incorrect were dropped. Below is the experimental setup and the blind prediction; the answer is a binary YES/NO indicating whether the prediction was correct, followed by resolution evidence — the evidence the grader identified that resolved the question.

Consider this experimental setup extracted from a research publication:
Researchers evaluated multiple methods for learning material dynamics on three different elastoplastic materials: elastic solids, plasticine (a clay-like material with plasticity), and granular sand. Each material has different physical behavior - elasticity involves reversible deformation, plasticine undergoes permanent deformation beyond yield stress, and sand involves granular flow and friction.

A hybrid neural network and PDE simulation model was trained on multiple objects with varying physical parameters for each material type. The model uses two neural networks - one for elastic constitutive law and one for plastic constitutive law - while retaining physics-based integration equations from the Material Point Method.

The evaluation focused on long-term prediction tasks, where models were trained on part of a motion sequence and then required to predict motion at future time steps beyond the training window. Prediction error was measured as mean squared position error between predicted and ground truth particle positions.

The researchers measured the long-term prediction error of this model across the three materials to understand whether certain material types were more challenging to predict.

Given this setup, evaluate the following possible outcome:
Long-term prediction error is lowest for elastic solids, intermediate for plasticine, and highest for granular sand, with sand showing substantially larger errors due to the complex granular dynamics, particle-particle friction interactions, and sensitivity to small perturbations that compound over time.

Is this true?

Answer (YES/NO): NO